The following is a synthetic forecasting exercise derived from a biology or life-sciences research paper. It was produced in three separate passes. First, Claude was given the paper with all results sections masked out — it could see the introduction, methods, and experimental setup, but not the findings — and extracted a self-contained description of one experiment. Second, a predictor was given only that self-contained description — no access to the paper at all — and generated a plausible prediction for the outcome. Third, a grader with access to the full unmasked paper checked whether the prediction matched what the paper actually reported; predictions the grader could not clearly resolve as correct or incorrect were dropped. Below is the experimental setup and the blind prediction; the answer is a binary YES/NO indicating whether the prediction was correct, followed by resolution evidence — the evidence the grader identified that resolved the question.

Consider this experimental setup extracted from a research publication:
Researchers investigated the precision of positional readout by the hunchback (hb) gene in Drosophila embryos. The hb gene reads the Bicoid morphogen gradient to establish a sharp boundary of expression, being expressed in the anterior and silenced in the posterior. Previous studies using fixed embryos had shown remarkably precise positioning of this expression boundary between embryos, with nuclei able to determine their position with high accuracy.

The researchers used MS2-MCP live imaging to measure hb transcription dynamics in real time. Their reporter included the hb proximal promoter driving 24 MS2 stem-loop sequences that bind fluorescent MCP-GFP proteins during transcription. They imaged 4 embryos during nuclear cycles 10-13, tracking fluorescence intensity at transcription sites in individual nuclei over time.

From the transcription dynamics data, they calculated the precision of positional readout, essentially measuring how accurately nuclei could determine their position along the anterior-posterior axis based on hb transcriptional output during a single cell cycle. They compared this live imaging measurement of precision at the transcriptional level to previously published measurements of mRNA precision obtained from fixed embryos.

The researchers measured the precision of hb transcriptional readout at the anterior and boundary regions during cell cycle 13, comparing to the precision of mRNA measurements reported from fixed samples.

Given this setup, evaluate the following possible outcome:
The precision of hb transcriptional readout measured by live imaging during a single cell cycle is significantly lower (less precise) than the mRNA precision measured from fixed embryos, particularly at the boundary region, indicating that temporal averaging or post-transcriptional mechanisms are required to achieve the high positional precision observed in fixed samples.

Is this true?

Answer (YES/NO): YES